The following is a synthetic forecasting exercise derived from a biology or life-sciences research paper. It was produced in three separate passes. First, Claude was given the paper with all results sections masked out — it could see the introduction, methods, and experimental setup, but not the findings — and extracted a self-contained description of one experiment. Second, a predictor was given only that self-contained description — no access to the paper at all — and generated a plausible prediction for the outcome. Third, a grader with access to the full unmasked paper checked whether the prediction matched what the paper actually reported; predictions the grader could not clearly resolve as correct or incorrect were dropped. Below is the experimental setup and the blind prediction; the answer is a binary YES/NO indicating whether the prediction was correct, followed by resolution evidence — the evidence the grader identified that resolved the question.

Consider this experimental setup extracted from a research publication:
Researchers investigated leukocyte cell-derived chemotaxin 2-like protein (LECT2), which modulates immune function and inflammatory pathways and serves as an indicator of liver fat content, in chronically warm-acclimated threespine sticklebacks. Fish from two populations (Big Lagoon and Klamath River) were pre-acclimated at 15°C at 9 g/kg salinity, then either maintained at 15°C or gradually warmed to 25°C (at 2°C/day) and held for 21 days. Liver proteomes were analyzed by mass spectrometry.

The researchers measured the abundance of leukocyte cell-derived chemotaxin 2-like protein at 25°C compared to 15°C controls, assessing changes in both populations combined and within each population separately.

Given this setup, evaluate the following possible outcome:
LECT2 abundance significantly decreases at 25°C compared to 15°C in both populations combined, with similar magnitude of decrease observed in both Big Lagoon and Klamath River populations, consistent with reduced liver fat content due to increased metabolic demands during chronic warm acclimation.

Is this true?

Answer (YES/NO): YES